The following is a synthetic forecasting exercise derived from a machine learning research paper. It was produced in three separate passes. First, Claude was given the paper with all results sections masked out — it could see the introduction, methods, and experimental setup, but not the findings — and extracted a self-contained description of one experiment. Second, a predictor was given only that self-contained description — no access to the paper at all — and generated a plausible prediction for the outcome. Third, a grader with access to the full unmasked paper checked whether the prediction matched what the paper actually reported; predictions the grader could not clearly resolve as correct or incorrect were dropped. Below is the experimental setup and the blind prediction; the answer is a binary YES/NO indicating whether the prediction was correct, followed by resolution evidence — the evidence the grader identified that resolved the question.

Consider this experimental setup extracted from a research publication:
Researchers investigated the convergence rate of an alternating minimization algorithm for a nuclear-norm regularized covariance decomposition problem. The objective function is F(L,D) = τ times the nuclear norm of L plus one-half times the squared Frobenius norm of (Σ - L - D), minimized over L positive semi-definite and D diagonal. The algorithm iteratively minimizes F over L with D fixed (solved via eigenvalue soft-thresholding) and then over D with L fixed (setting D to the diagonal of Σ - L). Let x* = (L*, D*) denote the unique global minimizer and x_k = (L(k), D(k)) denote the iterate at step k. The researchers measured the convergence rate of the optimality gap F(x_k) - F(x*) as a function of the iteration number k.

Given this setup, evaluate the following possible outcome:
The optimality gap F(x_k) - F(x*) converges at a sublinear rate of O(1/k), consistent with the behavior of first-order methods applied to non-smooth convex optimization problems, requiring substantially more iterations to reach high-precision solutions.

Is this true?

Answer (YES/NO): YES